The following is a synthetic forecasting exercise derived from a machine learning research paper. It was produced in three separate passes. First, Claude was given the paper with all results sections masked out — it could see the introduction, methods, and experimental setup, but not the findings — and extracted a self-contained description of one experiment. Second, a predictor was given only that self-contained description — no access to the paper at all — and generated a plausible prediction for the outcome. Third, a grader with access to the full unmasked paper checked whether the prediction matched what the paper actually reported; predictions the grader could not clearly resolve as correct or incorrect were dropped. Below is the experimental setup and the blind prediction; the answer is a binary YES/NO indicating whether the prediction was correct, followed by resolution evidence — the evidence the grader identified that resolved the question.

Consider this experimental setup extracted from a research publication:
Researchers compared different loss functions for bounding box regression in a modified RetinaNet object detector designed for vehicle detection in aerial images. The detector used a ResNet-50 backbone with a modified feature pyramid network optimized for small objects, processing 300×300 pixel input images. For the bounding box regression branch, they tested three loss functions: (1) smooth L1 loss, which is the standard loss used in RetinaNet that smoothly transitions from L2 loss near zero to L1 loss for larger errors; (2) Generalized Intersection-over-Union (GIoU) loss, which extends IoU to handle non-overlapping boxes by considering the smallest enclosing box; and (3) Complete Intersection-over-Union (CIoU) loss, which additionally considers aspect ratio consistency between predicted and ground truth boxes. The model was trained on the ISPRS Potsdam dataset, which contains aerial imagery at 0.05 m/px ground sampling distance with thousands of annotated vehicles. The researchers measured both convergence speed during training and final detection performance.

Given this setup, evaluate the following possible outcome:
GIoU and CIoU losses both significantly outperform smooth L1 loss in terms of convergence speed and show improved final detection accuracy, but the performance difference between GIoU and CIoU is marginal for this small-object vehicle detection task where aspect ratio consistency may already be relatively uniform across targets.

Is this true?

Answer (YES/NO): NO